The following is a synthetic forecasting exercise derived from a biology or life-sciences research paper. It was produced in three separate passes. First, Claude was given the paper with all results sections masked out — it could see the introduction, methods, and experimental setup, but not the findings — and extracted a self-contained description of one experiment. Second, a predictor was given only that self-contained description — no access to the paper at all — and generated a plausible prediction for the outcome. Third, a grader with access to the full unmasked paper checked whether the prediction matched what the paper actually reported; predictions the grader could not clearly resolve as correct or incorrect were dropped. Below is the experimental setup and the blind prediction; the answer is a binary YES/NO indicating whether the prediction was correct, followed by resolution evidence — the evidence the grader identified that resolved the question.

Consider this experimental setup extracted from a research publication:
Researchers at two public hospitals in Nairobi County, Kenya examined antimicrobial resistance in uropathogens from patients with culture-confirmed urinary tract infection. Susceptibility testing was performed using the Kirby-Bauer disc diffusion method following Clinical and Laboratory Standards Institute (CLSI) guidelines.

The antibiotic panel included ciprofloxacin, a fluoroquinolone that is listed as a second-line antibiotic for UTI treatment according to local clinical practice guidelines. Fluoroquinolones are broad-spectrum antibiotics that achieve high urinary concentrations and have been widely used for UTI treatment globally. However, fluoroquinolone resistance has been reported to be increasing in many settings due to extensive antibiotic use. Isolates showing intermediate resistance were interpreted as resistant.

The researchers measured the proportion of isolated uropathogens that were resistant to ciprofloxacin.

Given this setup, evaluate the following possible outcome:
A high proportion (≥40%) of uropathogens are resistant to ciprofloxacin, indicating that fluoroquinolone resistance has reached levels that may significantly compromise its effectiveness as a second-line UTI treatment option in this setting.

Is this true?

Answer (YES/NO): YES